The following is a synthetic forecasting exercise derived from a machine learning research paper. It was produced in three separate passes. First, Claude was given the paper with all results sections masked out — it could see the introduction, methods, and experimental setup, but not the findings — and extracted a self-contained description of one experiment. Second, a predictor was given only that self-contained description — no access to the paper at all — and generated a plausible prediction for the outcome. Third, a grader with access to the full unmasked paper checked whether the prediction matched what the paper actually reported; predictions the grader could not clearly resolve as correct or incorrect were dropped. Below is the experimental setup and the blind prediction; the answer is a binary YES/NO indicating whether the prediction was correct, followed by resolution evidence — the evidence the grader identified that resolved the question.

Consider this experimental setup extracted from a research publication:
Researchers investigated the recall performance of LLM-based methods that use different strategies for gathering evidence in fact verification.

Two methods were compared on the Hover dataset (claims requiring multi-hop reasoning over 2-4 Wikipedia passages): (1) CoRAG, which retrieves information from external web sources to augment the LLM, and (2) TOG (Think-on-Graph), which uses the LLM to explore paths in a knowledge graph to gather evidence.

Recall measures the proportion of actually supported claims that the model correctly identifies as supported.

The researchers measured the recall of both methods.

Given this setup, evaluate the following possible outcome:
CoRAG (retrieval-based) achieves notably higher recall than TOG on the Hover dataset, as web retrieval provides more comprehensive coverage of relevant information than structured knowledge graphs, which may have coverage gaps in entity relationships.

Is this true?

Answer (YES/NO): NO